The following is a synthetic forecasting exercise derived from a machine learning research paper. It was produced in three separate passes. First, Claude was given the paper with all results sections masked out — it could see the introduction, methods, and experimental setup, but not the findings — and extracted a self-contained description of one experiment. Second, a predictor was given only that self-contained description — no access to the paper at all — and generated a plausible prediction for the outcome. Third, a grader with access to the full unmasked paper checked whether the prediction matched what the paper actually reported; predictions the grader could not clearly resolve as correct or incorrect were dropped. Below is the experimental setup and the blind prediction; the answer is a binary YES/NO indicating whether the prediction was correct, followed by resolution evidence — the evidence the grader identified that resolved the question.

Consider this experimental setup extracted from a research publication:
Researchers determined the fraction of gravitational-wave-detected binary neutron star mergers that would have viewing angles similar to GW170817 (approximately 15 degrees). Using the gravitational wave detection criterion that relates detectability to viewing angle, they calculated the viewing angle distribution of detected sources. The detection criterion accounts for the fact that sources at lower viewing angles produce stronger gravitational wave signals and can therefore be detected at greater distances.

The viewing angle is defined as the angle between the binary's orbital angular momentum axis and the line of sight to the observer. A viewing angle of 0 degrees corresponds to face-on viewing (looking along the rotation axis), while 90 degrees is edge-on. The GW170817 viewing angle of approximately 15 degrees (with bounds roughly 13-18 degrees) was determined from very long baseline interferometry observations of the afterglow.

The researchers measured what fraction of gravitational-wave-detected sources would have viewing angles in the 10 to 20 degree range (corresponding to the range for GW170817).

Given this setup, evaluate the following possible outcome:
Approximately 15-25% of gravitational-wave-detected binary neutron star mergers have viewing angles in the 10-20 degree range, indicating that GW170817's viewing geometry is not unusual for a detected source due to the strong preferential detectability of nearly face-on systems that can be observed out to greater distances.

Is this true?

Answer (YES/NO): NO